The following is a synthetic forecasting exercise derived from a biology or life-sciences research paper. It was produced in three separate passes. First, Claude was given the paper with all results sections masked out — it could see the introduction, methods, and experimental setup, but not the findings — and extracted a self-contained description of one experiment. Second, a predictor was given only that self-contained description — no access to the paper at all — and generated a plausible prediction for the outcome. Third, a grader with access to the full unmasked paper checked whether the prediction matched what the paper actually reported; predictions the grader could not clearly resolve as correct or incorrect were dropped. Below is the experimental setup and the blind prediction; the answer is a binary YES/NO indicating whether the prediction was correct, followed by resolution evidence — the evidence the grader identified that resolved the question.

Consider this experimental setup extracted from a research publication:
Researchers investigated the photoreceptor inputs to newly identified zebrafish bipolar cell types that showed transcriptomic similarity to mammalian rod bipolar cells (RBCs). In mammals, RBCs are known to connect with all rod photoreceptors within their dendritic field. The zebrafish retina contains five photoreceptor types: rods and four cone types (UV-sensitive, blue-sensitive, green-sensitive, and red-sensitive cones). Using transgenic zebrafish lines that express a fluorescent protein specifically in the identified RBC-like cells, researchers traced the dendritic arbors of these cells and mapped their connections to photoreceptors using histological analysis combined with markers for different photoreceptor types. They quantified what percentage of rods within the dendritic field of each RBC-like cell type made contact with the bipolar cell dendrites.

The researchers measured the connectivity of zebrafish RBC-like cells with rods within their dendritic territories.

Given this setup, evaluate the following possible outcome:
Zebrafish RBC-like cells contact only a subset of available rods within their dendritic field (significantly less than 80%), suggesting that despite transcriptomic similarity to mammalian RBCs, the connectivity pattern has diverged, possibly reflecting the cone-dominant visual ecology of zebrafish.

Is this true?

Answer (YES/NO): NO